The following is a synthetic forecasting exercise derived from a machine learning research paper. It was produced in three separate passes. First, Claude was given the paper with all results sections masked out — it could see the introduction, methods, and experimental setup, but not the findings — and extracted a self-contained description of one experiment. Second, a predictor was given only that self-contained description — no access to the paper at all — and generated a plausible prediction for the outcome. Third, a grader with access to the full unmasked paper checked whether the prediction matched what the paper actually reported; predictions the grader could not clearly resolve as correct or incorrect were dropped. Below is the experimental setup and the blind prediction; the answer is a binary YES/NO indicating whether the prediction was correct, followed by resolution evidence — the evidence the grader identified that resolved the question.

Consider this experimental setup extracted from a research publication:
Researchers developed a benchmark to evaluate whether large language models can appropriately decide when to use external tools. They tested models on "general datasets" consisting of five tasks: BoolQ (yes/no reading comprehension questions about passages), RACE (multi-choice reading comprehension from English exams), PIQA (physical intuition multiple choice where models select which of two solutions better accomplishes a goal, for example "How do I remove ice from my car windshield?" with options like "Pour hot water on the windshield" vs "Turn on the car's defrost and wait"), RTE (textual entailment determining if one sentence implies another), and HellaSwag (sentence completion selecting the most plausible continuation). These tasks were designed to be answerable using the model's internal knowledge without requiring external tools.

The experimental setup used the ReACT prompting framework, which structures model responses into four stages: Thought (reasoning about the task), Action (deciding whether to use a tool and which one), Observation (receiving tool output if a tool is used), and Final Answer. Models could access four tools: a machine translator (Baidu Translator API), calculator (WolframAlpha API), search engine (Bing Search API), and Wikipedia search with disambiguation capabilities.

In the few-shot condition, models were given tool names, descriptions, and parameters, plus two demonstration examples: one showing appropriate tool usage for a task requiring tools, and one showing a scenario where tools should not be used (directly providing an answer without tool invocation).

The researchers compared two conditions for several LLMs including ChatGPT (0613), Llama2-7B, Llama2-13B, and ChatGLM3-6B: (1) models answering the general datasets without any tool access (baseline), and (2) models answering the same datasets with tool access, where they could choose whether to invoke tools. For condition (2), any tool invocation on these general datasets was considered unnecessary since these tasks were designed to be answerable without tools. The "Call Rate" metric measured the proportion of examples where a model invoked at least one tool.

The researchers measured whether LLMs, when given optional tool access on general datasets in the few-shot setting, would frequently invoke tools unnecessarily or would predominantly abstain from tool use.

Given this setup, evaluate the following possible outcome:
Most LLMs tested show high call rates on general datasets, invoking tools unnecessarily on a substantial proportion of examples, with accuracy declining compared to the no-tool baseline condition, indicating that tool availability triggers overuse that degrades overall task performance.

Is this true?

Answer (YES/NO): NO